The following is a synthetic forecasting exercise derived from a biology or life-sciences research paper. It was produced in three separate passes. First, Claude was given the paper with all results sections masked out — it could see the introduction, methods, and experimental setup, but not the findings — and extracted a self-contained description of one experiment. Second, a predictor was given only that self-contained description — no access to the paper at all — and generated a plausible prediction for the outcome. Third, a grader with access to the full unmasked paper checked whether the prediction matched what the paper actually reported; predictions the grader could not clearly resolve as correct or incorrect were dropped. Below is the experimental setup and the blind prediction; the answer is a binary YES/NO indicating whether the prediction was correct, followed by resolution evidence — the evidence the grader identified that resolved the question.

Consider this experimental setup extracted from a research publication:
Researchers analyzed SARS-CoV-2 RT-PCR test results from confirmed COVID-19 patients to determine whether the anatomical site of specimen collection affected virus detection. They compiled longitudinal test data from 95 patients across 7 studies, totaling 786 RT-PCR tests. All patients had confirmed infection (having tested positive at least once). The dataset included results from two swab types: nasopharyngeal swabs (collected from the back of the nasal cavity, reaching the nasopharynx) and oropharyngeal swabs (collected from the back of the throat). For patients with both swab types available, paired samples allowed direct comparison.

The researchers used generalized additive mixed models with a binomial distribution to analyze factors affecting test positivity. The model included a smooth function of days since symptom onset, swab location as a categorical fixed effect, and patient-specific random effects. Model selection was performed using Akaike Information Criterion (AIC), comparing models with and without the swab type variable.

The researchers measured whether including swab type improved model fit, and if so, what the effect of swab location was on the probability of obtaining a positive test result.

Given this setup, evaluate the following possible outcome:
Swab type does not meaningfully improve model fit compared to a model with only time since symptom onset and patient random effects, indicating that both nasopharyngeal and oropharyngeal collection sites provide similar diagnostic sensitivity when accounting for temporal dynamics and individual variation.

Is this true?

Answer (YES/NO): NO